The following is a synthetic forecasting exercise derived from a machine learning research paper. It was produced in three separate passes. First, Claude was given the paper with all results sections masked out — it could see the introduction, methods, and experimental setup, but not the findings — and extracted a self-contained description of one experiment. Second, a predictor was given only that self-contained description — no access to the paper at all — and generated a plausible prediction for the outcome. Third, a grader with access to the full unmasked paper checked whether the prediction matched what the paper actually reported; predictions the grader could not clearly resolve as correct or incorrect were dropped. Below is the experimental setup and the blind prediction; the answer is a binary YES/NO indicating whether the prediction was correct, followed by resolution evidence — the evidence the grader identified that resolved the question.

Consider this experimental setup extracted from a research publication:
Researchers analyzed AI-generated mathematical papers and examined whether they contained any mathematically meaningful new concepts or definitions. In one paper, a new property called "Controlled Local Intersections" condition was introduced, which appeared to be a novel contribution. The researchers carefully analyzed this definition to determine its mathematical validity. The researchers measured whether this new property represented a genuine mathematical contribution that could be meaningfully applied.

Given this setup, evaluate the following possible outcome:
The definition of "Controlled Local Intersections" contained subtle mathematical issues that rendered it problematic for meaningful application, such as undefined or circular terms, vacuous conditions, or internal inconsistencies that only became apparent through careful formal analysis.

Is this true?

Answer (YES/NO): YES